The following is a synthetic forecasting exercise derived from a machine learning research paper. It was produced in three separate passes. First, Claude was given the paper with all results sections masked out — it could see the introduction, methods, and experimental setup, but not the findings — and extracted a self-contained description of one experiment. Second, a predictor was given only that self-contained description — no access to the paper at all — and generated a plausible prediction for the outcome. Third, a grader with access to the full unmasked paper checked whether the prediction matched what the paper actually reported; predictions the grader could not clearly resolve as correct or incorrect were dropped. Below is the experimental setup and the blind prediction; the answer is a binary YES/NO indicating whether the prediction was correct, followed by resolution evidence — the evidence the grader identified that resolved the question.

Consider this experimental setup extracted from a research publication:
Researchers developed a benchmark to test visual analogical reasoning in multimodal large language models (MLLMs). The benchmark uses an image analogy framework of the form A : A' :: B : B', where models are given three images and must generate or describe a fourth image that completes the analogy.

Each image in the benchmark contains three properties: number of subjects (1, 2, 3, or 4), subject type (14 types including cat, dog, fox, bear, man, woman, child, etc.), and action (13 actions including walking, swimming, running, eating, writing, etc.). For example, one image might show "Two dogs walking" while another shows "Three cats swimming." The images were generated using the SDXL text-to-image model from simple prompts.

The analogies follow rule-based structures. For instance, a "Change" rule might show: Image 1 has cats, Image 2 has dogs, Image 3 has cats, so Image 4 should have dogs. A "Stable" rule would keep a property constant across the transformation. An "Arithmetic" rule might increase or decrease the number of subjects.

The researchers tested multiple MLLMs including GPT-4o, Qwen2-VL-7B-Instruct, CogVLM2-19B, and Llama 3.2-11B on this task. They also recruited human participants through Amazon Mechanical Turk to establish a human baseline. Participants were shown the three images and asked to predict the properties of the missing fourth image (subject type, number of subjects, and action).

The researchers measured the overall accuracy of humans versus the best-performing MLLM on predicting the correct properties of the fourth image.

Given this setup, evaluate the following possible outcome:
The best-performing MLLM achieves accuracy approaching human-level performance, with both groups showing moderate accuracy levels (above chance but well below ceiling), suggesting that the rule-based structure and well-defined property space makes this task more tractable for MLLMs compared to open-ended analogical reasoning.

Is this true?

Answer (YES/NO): NO